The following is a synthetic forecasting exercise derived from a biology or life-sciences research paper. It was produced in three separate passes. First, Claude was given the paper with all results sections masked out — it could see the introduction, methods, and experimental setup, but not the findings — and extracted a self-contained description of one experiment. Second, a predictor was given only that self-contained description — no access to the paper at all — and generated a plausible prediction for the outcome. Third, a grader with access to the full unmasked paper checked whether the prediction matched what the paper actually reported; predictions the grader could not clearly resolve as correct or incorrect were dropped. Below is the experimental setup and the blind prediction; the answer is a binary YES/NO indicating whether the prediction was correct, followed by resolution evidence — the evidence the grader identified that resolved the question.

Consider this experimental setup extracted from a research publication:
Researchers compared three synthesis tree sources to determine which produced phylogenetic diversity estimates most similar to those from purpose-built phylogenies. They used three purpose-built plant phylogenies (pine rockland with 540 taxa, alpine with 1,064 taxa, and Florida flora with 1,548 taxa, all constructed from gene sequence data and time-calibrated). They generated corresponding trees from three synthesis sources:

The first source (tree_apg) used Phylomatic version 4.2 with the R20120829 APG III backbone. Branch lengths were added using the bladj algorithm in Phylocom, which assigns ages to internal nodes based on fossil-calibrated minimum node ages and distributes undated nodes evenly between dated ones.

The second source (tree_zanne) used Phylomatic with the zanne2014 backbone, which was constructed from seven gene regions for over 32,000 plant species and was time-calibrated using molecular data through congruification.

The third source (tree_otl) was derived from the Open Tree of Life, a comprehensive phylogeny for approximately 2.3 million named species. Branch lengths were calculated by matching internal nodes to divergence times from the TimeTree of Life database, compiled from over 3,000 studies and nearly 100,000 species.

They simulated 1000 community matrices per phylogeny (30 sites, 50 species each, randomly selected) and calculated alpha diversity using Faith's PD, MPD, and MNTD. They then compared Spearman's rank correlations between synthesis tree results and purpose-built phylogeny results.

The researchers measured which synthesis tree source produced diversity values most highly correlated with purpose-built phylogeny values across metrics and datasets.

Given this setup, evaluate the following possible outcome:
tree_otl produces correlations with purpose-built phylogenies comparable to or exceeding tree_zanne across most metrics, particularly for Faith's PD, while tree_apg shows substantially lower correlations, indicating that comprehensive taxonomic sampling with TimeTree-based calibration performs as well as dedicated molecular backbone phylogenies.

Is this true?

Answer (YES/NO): YES